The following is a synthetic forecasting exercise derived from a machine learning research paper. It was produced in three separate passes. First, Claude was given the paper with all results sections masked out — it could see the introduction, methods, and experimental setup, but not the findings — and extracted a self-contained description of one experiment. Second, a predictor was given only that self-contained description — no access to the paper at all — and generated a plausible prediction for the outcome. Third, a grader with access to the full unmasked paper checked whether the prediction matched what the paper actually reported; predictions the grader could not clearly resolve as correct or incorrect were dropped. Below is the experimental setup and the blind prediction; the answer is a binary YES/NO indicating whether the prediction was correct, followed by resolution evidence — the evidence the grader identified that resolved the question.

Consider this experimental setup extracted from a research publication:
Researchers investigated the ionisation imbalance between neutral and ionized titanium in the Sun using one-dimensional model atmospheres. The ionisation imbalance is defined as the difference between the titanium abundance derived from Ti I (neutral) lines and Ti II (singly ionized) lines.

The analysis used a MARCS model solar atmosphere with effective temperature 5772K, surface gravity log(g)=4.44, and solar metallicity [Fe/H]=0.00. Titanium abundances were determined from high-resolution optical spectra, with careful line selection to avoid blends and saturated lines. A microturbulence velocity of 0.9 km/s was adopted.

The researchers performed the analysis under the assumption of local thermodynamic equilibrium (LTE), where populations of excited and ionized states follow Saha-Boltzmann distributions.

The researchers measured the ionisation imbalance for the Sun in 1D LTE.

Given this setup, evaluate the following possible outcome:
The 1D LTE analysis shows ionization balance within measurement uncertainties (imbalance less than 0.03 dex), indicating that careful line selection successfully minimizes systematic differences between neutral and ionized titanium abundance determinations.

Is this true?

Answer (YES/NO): NO